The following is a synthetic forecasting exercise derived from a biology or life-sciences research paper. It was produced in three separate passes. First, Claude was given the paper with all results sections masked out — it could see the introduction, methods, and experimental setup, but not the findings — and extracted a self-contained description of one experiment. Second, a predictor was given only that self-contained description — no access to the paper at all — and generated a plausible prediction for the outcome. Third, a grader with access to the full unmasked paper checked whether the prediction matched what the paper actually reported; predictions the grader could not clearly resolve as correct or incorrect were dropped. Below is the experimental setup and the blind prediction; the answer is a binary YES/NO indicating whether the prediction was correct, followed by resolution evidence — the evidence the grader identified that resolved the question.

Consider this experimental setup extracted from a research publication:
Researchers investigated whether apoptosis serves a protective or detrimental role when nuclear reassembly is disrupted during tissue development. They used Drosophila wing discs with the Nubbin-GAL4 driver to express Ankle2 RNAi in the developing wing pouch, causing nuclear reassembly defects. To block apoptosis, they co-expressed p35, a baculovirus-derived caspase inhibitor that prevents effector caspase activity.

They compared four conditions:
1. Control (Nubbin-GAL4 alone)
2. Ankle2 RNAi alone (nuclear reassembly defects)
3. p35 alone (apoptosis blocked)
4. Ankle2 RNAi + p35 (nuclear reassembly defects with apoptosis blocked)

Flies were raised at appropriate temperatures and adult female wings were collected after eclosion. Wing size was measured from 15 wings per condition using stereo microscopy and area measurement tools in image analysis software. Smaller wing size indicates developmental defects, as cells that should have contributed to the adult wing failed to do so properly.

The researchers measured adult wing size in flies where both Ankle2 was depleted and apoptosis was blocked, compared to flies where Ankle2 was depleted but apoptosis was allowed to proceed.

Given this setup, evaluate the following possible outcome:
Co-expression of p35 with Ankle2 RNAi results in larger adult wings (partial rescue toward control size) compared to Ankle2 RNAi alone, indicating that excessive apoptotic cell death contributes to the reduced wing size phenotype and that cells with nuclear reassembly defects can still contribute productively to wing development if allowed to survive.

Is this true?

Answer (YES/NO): NO